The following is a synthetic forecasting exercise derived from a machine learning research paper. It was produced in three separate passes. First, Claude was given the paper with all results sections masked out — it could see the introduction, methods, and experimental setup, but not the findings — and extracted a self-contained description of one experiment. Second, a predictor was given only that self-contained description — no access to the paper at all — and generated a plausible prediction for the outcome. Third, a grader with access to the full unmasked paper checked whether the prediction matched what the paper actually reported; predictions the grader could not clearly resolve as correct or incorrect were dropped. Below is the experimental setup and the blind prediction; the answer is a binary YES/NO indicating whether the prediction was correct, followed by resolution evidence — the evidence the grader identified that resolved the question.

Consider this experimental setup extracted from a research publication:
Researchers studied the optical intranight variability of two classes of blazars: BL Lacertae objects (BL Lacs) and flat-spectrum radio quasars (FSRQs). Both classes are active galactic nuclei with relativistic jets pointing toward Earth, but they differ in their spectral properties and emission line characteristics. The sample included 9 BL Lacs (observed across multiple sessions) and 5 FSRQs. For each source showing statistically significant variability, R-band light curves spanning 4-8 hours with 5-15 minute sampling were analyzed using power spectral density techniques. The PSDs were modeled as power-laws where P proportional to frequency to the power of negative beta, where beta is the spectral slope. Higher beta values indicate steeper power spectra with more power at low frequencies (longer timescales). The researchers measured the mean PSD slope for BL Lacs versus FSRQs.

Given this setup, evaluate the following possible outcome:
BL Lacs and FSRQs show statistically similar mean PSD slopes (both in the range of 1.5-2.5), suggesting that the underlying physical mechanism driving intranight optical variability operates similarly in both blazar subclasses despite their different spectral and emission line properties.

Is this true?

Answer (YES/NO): NO